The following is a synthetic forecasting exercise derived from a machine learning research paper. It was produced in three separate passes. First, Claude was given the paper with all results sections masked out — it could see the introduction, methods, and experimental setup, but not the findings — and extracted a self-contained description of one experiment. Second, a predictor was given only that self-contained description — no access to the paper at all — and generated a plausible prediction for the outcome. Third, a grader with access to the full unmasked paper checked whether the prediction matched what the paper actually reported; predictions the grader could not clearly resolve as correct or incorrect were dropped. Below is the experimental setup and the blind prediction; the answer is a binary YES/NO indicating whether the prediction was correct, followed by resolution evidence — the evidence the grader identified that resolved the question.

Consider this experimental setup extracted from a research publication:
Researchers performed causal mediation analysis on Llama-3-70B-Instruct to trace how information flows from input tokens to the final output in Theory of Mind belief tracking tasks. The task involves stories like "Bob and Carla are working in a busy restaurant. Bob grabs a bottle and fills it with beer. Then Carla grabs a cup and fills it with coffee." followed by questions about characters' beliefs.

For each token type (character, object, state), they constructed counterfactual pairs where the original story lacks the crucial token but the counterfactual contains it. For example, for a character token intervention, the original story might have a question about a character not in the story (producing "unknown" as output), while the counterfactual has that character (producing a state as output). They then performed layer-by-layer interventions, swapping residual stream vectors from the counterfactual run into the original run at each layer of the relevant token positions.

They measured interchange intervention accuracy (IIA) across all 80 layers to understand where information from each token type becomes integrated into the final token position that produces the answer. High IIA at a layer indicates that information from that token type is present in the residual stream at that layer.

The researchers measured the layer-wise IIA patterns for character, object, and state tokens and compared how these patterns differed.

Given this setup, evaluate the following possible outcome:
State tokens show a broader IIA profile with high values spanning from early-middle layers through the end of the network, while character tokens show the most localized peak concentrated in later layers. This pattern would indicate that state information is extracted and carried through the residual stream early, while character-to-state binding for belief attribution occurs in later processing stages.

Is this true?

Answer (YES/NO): NO